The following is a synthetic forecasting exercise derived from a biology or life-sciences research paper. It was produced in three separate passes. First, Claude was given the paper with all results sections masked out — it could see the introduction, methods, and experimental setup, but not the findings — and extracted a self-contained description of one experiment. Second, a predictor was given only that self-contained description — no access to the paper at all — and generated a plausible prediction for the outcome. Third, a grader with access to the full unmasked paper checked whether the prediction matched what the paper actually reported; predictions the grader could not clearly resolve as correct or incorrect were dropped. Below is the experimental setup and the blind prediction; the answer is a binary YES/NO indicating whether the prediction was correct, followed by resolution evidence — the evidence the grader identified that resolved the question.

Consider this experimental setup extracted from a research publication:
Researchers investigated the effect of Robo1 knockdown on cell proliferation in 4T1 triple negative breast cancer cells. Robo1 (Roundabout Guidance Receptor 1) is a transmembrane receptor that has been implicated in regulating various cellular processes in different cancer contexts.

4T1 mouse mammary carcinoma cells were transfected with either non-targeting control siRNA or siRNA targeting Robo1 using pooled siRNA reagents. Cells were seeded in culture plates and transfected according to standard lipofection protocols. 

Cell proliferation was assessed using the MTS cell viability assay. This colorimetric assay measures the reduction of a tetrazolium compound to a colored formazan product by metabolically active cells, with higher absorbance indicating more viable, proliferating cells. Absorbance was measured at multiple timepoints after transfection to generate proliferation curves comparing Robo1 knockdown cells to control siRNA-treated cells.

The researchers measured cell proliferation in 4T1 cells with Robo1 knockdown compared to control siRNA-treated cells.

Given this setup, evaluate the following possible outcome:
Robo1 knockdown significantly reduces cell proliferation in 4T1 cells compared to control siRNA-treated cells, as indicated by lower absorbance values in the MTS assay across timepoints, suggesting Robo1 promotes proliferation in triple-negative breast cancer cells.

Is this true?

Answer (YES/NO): NO